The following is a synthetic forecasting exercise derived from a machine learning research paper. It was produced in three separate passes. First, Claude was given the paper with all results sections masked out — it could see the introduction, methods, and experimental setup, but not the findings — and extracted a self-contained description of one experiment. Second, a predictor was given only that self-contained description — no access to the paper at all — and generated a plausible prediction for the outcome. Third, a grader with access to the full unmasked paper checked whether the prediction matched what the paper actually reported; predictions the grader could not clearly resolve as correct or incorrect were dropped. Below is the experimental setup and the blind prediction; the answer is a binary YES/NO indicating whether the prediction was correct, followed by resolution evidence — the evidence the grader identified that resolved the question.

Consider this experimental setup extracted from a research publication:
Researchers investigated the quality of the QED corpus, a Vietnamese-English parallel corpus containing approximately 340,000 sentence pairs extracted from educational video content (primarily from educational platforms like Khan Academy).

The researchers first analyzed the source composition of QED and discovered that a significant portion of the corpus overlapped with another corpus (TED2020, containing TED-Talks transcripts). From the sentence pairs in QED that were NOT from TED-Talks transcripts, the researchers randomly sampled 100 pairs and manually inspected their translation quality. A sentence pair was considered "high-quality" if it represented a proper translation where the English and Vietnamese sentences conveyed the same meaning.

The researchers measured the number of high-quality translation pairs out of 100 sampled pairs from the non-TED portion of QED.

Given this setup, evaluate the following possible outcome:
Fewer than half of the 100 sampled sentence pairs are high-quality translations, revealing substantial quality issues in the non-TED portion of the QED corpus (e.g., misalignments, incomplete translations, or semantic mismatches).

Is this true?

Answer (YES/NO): YES